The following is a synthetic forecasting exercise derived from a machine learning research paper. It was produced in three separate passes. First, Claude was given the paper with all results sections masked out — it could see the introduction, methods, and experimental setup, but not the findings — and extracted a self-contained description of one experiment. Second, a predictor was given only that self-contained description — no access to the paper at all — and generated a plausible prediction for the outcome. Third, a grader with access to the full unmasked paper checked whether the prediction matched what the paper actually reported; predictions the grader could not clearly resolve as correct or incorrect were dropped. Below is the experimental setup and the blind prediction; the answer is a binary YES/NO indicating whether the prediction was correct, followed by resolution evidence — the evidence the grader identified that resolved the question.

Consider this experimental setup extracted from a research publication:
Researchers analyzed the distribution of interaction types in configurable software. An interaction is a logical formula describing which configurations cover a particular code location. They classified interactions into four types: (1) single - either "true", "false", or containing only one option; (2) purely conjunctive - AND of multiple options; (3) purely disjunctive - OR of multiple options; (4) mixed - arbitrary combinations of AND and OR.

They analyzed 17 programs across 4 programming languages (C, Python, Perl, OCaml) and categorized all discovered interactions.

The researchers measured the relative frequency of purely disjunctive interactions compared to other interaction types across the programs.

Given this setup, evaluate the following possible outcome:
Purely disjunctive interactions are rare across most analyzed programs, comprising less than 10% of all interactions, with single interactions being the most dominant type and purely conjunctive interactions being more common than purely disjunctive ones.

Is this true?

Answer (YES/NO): NO